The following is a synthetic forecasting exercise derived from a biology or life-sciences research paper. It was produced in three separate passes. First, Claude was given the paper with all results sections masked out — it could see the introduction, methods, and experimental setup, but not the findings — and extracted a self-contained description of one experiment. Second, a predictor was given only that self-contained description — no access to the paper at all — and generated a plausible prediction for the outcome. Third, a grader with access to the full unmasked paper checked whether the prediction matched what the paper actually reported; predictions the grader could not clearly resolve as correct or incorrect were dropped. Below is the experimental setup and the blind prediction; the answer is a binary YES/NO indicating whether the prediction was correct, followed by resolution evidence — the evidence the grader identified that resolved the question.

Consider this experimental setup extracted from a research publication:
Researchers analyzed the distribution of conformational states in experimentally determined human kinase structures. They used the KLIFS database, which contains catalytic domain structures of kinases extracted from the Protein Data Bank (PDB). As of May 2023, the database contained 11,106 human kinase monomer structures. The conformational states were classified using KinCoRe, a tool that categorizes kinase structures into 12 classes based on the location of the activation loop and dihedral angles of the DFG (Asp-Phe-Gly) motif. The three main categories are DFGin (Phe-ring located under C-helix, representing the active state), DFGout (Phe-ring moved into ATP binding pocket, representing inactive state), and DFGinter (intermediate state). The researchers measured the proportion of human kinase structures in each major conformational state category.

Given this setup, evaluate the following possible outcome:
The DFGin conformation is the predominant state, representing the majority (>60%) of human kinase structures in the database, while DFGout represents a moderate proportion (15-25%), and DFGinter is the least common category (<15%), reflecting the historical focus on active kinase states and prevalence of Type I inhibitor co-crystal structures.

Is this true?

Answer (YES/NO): NO